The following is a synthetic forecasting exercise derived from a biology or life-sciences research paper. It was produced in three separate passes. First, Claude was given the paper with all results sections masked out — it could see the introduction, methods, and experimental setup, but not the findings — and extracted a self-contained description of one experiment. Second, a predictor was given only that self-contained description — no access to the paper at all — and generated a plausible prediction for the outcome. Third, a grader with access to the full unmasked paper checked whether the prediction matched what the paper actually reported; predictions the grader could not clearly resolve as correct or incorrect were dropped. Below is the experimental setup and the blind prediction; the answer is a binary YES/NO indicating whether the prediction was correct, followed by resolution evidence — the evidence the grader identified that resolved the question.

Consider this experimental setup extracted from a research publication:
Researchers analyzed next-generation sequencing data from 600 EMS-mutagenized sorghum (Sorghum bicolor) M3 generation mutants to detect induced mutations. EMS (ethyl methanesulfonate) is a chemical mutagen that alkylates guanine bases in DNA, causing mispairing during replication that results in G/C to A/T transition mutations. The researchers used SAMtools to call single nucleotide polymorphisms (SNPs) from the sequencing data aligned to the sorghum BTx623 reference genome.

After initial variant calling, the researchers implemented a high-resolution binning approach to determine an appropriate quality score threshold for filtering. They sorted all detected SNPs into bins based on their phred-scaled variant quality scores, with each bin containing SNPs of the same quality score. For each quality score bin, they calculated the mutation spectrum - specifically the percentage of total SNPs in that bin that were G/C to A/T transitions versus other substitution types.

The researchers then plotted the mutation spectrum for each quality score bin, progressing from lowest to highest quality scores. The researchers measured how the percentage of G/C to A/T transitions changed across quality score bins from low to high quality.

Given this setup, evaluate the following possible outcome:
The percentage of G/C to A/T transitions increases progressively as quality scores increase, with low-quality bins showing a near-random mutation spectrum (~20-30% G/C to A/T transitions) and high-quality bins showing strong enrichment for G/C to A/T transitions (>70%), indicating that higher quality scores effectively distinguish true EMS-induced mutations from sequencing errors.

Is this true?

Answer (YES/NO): NO